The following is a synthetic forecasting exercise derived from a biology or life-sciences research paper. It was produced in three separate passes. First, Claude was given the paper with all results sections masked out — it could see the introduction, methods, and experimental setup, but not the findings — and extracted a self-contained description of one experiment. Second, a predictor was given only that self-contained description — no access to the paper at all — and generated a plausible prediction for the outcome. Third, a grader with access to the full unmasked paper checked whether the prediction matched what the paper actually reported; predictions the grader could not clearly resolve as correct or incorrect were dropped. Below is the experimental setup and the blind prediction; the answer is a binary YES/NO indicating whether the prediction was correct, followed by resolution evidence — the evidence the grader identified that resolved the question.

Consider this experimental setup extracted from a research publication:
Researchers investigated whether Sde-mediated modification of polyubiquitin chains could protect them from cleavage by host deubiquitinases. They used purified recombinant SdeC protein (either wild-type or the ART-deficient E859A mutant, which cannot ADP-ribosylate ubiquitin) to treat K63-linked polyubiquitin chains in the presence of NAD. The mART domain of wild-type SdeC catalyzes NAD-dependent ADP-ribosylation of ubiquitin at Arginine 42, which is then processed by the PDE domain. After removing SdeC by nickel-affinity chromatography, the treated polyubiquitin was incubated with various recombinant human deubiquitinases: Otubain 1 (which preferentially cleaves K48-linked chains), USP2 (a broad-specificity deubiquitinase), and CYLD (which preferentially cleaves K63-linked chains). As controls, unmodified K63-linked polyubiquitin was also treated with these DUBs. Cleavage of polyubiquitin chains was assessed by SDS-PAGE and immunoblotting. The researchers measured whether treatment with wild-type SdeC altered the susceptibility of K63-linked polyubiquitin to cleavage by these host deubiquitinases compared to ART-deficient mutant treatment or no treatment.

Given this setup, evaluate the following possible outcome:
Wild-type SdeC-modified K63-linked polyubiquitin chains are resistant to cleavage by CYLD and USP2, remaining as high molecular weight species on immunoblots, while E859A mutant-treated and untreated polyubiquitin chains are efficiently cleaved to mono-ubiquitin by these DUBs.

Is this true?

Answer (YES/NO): NO